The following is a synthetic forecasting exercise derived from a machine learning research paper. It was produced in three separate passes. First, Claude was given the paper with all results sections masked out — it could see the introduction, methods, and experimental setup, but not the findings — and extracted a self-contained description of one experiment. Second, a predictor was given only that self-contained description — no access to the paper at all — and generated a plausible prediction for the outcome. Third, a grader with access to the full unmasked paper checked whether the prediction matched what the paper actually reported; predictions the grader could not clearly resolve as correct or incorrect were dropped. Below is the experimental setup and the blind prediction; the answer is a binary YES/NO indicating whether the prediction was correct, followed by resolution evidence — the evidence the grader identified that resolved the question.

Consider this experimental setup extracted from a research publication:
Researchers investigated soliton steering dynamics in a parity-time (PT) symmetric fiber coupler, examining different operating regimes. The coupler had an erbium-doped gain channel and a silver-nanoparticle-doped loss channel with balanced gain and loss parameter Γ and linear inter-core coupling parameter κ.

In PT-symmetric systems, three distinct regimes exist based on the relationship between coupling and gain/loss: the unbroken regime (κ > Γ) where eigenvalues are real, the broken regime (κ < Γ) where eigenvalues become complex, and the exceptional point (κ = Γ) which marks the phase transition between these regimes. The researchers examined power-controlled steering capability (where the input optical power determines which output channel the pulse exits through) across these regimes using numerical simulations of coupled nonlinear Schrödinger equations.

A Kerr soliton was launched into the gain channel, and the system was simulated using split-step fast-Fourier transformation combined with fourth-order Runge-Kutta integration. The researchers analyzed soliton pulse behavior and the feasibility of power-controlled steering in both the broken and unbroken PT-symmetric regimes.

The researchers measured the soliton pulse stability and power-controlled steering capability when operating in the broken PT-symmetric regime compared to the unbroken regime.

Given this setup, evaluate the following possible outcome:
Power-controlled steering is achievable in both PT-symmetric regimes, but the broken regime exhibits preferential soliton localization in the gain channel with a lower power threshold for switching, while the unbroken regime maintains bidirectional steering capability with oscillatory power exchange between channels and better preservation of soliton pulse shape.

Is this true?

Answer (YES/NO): NO